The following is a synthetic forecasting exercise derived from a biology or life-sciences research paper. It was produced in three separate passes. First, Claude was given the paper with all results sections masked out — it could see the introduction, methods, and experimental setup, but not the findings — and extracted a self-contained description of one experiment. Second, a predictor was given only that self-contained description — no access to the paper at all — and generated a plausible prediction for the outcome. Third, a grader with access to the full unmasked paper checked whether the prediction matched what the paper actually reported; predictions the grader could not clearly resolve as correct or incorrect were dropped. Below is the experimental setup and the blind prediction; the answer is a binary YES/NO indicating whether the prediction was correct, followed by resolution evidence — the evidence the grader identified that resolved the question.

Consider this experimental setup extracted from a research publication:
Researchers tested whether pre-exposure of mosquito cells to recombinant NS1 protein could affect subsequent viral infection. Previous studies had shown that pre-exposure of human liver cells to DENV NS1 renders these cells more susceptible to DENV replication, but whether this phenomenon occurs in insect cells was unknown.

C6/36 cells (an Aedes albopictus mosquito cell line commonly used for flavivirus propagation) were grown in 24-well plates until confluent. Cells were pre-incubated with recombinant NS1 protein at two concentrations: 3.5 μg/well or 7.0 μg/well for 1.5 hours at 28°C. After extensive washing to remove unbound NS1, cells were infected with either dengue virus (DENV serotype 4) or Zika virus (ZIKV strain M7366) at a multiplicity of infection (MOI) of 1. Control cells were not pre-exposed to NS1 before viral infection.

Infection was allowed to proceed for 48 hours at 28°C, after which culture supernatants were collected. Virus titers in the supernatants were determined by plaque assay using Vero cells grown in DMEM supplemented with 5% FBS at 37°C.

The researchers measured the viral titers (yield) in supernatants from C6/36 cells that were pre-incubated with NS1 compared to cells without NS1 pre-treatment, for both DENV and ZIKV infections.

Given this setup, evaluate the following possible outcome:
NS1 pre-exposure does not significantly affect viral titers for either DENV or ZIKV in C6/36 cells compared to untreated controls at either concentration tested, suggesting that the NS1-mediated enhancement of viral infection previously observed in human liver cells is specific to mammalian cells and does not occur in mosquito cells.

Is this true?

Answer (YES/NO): NO